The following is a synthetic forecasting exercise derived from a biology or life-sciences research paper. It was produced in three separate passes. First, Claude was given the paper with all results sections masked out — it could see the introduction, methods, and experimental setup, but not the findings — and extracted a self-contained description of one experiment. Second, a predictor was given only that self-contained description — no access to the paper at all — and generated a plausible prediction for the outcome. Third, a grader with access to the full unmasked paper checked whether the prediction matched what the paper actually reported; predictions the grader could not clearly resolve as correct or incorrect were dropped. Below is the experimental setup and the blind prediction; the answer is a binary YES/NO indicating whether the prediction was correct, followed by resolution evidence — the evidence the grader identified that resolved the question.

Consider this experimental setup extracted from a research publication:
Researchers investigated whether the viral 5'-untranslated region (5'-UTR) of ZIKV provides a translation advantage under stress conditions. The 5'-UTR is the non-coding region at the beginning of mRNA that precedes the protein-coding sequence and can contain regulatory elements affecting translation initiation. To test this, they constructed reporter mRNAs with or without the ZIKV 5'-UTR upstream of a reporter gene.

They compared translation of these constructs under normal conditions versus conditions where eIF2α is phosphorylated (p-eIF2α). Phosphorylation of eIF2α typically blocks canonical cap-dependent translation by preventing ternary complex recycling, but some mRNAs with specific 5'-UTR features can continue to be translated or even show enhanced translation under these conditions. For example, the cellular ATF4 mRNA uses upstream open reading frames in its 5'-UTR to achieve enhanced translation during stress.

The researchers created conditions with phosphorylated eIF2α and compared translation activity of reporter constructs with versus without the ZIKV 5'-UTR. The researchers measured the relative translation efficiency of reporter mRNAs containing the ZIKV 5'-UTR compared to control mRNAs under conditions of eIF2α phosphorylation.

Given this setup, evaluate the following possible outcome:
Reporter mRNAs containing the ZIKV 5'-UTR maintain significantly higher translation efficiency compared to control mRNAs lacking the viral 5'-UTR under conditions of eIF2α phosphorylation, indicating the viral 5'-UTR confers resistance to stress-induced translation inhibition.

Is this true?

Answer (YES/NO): YES